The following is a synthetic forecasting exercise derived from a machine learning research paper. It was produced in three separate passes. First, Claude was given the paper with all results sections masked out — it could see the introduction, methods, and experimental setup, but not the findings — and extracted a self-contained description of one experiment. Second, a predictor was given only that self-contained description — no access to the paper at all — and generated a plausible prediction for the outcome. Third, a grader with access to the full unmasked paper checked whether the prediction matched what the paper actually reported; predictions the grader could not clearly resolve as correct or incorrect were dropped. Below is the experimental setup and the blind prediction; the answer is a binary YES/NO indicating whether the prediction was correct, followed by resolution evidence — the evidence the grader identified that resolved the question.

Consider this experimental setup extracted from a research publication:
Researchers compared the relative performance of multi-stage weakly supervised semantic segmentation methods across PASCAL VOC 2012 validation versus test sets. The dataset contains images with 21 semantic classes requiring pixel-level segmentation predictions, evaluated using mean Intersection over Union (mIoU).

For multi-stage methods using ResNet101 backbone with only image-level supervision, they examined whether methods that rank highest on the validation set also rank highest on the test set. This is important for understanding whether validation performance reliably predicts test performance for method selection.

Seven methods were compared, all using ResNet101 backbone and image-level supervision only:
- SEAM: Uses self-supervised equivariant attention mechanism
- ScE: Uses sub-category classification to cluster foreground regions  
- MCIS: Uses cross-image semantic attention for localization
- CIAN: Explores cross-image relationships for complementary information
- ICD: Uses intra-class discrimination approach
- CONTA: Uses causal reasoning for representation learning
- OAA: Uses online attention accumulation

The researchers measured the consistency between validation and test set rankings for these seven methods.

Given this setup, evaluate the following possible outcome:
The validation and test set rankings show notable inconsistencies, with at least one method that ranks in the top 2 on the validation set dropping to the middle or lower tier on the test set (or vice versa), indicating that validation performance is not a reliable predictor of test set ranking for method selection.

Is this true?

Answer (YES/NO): NO